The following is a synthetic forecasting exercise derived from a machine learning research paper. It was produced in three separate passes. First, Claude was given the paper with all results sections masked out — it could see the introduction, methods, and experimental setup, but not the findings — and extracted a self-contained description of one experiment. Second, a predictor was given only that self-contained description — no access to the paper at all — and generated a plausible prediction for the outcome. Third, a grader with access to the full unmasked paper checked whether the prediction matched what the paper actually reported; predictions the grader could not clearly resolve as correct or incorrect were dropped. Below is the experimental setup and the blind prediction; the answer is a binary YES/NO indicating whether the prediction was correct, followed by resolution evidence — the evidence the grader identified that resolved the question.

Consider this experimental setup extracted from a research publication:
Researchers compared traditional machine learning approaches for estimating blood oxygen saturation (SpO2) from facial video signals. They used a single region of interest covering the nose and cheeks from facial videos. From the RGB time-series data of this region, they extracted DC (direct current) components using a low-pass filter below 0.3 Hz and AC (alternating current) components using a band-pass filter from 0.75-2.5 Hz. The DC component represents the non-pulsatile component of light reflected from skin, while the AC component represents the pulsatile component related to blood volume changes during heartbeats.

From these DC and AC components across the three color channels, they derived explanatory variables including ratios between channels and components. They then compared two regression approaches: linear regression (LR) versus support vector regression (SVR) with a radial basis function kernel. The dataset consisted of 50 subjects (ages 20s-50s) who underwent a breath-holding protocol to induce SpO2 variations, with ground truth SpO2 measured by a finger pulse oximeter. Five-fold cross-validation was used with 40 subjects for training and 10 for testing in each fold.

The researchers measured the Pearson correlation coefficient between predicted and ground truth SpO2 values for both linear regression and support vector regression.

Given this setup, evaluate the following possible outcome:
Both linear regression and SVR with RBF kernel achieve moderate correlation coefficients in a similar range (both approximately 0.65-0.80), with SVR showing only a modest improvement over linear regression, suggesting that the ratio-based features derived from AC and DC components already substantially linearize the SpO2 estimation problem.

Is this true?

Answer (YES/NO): NO